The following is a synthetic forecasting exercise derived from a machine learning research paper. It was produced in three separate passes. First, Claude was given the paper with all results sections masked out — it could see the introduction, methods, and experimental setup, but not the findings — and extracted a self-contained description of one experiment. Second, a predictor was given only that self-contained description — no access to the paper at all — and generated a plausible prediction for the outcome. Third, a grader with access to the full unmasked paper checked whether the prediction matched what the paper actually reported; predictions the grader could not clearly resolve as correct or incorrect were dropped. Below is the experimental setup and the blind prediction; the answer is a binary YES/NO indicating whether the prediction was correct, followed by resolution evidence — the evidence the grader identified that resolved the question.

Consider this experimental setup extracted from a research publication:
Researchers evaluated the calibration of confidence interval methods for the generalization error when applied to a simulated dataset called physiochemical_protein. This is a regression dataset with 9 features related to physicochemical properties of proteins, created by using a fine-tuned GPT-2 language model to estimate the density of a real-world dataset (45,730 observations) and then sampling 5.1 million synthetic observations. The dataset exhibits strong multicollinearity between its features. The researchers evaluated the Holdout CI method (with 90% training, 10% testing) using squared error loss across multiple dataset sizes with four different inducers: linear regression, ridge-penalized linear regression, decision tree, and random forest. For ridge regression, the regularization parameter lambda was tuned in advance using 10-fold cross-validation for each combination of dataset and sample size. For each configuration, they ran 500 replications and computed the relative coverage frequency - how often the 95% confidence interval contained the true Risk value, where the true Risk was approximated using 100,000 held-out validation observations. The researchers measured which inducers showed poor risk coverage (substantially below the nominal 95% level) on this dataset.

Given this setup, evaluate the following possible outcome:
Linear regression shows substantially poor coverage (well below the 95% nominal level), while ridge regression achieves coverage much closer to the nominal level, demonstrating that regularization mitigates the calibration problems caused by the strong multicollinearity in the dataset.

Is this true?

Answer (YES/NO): NO